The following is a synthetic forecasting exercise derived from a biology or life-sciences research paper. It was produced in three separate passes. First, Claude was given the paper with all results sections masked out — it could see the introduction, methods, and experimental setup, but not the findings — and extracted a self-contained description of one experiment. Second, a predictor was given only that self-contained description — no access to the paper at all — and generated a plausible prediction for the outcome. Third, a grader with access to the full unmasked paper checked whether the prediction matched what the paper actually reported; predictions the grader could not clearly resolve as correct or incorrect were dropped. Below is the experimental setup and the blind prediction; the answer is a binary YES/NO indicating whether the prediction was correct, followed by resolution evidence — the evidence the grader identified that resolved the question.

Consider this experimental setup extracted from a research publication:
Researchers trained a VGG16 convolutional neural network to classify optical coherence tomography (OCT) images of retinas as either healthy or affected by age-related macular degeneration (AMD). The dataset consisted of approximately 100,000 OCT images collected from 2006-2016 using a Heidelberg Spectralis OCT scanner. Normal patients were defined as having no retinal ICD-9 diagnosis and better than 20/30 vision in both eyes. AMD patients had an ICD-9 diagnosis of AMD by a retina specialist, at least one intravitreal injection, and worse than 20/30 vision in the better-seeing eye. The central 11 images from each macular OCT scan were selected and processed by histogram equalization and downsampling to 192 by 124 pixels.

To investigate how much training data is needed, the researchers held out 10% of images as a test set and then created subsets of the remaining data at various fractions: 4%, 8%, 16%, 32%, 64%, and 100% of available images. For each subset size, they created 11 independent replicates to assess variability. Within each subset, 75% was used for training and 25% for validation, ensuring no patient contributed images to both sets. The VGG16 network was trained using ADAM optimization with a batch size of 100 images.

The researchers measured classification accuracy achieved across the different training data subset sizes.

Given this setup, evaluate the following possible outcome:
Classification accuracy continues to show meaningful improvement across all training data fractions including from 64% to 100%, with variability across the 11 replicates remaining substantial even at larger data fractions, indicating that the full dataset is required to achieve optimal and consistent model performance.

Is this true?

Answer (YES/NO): NO